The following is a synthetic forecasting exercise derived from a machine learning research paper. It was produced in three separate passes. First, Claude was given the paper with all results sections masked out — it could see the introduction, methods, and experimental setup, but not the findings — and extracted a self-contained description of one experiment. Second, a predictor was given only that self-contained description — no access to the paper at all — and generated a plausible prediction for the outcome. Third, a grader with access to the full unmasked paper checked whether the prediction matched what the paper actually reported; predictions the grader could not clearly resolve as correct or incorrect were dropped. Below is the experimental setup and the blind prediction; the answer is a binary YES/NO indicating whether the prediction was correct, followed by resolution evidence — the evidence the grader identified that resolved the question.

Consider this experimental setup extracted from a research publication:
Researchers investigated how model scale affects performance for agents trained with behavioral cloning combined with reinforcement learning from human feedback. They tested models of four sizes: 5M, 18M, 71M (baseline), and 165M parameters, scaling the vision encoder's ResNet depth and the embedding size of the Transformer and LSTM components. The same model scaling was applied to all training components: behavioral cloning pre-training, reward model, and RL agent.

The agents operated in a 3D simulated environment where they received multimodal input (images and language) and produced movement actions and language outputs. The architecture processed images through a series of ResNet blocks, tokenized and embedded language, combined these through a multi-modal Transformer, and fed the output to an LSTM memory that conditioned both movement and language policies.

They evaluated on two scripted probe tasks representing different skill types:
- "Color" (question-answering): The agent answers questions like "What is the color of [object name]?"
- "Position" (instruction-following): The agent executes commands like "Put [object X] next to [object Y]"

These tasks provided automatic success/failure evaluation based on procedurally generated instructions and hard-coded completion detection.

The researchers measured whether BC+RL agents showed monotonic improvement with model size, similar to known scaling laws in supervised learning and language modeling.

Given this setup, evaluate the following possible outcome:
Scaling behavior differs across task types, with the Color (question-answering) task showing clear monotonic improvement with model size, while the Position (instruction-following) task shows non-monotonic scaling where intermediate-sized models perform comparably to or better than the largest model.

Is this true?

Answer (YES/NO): NO